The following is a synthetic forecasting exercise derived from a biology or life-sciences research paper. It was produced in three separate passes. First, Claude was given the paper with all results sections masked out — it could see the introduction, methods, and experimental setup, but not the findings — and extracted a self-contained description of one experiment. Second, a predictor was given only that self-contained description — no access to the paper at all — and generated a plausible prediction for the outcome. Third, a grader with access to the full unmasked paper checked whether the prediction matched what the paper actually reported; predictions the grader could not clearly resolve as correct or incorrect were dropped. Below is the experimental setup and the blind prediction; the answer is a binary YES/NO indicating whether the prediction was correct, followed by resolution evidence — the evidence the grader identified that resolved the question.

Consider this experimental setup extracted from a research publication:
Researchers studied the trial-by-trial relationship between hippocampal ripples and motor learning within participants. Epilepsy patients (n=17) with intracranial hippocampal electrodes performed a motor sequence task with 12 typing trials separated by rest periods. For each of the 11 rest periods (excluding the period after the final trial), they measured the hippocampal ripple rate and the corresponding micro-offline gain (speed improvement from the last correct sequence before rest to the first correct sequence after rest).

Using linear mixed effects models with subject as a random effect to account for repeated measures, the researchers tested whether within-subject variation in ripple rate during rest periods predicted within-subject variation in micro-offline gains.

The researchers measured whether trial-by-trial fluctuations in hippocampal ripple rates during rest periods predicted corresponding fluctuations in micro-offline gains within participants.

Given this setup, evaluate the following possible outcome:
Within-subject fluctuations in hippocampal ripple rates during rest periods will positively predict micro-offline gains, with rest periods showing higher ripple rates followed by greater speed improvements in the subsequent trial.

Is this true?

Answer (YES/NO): YES